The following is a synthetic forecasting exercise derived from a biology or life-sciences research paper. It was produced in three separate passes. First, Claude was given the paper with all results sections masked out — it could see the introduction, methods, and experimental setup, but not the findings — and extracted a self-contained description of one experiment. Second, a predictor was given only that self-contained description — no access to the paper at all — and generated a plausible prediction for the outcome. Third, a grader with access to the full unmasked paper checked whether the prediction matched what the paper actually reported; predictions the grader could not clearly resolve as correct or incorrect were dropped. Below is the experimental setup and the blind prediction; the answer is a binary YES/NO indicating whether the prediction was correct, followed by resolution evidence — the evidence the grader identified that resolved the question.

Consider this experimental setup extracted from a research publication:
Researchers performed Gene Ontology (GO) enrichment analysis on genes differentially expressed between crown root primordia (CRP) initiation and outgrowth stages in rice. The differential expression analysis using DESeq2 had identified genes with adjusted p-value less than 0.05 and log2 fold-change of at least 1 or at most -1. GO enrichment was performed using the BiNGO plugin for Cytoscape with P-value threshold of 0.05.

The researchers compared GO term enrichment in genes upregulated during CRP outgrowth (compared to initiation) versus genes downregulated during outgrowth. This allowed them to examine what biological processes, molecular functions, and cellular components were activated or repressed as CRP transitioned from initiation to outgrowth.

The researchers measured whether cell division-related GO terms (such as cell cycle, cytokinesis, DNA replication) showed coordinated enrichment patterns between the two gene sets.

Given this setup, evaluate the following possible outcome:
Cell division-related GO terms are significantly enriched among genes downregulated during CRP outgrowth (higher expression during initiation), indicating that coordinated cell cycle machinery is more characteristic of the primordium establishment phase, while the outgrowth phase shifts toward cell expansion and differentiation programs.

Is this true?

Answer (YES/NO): YES